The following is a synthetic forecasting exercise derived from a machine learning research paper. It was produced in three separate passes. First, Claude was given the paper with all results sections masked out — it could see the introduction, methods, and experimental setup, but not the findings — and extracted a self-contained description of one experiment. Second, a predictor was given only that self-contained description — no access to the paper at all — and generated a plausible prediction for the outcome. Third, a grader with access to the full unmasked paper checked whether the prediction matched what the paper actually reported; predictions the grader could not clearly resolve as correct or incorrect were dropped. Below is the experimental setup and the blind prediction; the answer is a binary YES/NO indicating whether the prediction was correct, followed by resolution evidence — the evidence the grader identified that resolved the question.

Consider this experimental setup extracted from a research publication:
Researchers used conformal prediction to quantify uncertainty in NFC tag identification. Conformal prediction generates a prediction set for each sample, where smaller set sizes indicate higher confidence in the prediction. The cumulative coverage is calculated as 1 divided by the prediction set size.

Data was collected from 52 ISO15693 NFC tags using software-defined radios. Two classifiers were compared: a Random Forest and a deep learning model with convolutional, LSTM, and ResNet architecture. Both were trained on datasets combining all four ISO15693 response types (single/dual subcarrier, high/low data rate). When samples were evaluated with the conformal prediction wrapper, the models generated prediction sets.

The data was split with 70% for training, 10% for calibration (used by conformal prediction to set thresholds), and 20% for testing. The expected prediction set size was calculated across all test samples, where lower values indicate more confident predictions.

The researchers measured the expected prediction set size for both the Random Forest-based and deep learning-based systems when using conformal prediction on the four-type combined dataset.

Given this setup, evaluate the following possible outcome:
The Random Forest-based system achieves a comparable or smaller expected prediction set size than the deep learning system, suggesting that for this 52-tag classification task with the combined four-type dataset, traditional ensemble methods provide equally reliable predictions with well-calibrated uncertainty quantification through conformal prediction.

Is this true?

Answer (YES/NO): NO